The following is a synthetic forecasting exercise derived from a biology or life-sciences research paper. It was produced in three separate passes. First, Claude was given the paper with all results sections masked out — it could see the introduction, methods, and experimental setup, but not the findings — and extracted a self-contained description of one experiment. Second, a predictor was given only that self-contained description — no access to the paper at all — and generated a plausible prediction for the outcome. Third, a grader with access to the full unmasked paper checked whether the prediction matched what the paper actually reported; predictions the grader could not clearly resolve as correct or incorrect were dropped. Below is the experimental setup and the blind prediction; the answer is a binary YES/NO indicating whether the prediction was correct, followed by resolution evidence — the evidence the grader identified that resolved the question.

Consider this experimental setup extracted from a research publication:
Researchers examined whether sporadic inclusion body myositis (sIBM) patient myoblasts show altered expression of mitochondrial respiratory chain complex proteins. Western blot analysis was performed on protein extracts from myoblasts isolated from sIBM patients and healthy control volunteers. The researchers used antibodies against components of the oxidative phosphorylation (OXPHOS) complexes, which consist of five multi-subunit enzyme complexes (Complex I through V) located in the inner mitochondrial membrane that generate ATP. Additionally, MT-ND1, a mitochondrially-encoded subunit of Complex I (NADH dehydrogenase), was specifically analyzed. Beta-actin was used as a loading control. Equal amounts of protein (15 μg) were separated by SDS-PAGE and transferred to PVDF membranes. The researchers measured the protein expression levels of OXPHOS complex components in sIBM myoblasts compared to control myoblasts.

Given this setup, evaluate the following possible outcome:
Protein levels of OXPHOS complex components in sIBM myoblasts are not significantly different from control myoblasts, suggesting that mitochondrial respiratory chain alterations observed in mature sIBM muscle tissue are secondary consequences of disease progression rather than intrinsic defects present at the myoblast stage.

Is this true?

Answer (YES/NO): NO